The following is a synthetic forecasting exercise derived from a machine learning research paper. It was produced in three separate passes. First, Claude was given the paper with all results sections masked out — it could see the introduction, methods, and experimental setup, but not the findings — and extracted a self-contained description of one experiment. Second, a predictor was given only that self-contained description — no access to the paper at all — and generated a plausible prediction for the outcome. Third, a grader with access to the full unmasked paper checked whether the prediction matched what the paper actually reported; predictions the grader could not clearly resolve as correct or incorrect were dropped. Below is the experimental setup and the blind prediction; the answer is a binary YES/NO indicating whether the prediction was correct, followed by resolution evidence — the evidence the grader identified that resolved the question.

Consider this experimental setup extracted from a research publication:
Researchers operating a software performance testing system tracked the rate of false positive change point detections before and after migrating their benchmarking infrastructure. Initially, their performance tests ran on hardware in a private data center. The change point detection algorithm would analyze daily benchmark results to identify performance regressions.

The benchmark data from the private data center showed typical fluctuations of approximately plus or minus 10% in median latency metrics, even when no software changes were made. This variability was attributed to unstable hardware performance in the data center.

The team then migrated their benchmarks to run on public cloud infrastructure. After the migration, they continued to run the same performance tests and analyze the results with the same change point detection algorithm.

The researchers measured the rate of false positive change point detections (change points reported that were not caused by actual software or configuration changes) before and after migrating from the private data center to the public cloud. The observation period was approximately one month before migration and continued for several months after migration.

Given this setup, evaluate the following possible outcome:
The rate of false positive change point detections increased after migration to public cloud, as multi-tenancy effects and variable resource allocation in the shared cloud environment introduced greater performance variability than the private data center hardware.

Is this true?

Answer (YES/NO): NO